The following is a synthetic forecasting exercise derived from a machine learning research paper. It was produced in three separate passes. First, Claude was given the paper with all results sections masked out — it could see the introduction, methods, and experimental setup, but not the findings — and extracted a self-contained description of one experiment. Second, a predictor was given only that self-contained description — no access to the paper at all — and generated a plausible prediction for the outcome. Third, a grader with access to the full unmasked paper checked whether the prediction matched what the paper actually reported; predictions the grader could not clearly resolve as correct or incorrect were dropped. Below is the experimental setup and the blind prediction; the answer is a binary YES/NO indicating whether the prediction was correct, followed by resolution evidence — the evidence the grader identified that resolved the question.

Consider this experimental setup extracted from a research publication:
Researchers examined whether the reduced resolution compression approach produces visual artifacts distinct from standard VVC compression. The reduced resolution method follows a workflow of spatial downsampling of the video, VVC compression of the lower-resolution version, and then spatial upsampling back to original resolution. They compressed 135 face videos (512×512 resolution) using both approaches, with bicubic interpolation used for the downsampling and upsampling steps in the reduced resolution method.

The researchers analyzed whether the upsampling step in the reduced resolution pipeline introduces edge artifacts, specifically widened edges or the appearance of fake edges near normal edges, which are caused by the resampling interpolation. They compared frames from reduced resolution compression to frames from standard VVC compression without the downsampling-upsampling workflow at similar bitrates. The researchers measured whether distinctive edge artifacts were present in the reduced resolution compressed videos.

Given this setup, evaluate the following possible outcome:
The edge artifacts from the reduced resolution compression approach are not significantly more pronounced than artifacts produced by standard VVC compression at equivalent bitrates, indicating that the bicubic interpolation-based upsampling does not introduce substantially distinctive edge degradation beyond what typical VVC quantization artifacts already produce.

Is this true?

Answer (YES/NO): NO